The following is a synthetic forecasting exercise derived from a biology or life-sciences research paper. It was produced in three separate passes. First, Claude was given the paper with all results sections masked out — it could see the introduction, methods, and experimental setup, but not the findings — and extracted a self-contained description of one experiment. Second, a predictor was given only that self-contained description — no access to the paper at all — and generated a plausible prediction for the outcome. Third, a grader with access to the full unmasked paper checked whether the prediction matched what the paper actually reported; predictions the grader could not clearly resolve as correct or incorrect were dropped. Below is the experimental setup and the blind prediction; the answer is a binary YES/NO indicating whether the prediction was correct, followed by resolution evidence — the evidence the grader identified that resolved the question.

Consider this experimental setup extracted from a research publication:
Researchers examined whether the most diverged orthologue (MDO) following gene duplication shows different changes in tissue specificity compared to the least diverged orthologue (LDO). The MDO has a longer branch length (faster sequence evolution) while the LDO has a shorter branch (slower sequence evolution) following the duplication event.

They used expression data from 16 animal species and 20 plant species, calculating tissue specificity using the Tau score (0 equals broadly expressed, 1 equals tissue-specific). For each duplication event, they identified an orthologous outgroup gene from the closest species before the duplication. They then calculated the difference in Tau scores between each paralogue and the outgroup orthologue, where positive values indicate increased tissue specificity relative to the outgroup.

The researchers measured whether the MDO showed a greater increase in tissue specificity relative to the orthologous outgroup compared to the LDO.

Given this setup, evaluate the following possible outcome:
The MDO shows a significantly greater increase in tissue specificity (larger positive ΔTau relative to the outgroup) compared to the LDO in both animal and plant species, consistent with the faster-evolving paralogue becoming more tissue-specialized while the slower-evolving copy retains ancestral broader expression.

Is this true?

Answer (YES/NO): YES